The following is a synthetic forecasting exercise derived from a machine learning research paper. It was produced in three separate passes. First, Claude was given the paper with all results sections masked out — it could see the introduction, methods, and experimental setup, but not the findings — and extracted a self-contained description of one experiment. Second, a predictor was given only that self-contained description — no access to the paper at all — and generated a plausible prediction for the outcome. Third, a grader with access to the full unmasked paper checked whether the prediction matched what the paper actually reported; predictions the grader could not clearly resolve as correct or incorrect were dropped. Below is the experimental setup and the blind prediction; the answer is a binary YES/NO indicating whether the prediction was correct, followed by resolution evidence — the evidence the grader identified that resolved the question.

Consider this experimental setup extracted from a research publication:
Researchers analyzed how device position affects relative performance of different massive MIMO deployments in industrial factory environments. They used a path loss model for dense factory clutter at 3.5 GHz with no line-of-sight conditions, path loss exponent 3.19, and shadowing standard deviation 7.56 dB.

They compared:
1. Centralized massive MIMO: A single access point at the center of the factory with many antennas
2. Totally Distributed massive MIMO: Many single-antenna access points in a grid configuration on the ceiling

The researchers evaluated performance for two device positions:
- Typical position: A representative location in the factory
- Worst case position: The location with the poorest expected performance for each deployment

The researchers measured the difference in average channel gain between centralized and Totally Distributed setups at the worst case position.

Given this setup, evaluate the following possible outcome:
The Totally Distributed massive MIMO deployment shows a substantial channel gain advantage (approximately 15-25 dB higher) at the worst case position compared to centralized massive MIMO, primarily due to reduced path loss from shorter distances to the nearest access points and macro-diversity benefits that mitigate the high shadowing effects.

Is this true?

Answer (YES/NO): NO